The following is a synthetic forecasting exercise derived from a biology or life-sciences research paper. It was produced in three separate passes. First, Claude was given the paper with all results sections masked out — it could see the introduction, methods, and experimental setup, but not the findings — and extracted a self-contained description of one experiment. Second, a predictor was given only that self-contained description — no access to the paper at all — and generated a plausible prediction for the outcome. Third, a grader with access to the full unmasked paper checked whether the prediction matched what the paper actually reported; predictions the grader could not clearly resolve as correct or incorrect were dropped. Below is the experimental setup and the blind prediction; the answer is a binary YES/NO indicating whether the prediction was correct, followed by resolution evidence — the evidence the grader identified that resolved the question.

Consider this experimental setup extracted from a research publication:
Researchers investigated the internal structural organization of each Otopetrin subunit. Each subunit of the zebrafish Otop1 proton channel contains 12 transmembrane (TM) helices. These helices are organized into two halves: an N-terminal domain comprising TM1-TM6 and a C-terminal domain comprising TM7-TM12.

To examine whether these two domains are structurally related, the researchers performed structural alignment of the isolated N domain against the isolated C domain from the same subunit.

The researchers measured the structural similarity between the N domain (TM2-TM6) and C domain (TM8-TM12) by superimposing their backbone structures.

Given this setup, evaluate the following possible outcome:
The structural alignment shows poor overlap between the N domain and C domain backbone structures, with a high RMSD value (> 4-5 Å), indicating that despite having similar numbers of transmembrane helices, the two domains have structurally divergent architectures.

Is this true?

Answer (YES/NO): NO